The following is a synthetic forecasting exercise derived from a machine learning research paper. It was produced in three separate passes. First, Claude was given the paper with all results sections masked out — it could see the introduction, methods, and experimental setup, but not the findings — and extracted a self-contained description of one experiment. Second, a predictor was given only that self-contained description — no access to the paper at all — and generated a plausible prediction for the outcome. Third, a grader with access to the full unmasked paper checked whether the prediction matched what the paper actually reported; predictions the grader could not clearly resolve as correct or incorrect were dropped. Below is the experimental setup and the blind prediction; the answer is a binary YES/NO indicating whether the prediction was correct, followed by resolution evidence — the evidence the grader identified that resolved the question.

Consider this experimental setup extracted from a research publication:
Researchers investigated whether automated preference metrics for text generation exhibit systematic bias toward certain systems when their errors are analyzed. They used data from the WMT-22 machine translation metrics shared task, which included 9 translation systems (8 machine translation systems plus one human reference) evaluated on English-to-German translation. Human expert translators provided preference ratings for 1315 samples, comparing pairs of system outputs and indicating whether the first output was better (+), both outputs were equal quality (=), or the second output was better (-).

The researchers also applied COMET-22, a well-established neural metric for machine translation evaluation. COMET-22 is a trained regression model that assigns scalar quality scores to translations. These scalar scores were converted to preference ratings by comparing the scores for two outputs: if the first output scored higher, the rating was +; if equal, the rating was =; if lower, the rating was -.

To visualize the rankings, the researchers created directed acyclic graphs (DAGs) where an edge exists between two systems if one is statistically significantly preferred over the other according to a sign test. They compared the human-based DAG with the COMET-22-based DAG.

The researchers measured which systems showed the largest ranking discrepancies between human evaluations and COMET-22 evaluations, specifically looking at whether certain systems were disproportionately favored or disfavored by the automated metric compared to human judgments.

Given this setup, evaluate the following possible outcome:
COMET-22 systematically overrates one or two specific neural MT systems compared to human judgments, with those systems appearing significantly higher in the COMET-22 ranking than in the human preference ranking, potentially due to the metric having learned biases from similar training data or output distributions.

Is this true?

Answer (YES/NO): YES